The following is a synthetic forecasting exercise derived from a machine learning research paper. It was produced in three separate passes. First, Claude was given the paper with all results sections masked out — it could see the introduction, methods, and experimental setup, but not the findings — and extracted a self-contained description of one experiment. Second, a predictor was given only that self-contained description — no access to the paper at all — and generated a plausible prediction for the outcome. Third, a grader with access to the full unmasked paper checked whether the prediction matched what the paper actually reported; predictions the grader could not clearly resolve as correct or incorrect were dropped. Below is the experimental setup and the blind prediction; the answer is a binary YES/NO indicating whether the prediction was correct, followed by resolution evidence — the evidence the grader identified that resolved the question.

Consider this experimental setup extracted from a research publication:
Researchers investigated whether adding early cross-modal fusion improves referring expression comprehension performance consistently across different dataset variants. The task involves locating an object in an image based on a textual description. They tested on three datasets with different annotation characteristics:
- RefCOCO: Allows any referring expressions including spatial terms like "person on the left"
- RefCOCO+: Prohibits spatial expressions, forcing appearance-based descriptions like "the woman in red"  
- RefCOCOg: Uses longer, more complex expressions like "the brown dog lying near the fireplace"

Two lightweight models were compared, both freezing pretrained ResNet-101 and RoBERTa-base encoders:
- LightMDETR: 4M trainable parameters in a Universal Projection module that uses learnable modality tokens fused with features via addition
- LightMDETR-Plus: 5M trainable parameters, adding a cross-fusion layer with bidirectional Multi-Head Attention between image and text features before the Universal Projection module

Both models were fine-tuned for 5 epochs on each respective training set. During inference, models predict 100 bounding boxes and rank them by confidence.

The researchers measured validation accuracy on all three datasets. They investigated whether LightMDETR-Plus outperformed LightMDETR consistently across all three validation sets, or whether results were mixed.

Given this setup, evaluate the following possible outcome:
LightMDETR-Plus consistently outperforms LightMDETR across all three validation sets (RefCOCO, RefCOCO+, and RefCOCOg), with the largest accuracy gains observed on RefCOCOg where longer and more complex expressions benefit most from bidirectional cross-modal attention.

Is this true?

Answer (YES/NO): NO